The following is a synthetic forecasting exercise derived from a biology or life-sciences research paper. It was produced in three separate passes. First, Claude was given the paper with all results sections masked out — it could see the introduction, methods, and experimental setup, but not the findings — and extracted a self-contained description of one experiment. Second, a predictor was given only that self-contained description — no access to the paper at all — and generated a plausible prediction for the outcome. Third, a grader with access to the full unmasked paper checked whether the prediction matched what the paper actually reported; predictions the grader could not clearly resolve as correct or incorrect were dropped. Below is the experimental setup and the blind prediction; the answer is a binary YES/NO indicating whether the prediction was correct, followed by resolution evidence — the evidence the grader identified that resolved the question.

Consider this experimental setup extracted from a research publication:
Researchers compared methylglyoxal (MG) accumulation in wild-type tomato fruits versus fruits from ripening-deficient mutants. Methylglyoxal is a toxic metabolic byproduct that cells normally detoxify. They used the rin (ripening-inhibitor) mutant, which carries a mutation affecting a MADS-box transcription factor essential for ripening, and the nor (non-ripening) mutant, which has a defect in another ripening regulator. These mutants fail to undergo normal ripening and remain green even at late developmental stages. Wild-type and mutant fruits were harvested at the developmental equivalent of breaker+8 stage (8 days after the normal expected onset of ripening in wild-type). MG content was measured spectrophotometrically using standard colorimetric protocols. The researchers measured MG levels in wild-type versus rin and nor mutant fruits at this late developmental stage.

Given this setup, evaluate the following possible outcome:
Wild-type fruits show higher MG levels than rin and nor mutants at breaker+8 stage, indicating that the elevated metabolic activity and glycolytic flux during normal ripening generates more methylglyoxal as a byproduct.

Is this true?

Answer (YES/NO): NO